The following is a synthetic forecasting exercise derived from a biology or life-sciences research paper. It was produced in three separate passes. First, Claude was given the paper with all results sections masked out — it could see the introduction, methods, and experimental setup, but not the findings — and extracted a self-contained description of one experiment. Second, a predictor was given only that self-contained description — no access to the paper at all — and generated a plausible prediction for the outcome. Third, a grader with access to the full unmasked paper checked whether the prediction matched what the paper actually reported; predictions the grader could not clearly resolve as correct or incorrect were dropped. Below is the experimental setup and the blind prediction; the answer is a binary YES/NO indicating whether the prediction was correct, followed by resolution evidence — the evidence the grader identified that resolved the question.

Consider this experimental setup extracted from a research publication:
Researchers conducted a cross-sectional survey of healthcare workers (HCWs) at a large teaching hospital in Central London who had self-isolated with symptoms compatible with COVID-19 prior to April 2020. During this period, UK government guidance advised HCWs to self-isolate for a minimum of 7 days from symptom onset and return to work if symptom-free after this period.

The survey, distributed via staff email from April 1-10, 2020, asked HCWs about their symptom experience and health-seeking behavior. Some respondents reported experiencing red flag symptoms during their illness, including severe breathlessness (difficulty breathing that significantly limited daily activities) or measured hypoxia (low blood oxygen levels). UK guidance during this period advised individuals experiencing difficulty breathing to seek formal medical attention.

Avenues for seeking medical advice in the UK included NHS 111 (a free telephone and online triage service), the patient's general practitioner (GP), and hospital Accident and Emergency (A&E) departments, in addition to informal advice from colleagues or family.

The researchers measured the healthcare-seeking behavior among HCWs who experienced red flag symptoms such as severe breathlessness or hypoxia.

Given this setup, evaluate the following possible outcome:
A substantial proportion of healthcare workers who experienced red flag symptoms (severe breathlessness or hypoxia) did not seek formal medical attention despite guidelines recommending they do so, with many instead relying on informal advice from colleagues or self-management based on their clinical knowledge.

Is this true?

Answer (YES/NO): YES